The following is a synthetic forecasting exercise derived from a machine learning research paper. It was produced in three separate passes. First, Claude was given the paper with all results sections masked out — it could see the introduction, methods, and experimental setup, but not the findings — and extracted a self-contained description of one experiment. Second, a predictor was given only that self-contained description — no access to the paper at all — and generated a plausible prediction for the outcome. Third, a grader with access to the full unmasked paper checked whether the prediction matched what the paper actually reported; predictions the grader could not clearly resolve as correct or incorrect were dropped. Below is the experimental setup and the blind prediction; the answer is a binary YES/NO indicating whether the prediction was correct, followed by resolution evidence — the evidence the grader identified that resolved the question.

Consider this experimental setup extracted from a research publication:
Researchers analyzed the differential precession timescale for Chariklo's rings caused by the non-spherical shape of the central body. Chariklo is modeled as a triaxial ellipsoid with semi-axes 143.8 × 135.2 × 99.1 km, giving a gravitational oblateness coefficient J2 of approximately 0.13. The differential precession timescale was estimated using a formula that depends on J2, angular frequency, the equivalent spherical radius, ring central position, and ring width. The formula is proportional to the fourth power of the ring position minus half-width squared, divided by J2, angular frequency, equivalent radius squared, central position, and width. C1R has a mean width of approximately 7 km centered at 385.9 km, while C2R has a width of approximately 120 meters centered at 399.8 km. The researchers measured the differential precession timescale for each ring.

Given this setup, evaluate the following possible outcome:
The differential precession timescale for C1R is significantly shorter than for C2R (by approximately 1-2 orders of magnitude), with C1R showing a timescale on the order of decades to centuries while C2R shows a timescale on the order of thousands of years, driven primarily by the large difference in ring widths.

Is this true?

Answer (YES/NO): NO